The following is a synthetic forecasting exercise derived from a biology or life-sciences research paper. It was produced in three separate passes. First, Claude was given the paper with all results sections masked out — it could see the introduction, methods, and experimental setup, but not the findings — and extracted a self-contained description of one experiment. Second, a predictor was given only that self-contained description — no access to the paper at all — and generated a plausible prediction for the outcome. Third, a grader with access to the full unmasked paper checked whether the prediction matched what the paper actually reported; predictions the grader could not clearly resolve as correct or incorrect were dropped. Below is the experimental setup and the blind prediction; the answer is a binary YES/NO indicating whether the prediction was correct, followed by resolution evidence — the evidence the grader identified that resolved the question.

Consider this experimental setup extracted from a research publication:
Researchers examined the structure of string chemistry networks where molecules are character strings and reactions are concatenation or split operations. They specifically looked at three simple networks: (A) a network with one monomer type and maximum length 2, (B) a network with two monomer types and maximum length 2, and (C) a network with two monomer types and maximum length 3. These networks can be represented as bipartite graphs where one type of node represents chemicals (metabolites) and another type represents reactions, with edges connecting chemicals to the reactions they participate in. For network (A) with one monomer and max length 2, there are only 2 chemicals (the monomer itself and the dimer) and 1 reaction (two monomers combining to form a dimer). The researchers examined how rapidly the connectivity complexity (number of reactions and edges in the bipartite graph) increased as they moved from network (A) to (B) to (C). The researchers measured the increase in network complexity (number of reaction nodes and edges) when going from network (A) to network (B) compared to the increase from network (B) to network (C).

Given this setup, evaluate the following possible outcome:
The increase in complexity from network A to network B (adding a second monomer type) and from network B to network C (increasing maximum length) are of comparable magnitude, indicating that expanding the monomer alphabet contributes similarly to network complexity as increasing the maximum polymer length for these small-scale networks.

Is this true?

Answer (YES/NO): NO